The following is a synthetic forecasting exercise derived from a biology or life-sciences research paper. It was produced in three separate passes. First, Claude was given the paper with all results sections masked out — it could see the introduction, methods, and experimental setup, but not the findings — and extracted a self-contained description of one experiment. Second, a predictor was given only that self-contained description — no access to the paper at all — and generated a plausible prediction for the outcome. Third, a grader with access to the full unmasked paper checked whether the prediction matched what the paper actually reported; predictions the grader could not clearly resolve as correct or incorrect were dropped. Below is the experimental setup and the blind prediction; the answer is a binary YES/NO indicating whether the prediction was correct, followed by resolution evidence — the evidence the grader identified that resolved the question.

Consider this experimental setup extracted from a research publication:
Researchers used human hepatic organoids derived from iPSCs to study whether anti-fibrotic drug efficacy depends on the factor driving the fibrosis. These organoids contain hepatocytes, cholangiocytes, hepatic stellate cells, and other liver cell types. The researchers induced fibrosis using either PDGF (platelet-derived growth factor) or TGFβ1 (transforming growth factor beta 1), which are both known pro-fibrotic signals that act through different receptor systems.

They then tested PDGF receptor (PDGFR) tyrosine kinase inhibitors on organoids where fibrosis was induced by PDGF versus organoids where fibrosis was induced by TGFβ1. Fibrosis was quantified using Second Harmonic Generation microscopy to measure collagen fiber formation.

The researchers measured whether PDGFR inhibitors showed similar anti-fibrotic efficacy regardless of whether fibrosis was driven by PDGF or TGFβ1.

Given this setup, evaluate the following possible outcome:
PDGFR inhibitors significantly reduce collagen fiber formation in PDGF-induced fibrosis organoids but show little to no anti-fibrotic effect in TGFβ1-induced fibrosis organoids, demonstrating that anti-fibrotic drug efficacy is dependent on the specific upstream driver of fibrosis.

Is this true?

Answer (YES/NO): YES